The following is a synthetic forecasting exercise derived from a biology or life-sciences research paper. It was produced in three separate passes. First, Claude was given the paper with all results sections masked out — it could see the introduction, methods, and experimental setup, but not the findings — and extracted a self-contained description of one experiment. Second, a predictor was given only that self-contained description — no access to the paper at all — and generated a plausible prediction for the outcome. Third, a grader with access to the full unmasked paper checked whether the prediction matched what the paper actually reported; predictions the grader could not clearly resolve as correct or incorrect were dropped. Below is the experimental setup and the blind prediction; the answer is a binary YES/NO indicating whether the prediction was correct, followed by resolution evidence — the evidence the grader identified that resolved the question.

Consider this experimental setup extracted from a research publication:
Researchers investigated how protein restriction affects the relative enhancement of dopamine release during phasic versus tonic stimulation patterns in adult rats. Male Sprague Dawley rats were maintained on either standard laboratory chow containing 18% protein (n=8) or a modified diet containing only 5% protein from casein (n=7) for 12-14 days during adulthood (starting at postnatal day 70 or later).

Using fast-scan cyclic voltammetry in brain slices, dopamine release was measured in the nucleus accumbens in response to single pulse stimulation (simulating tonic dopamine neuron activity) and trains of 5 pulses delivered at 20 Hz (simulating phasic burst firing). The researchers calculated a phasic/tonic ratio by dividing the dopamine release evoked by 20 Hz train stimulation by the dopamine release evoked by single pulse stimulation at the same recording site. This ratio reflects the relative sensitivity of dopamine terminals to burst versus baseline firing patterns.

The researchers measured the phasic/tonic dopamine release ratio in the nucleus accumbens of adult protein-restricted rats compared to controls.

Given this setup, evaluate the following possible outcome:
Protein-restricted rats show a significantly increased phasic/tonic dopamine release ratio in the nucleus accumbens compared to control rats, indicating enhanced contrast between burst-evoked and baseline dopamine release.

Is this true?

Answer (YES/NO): NO